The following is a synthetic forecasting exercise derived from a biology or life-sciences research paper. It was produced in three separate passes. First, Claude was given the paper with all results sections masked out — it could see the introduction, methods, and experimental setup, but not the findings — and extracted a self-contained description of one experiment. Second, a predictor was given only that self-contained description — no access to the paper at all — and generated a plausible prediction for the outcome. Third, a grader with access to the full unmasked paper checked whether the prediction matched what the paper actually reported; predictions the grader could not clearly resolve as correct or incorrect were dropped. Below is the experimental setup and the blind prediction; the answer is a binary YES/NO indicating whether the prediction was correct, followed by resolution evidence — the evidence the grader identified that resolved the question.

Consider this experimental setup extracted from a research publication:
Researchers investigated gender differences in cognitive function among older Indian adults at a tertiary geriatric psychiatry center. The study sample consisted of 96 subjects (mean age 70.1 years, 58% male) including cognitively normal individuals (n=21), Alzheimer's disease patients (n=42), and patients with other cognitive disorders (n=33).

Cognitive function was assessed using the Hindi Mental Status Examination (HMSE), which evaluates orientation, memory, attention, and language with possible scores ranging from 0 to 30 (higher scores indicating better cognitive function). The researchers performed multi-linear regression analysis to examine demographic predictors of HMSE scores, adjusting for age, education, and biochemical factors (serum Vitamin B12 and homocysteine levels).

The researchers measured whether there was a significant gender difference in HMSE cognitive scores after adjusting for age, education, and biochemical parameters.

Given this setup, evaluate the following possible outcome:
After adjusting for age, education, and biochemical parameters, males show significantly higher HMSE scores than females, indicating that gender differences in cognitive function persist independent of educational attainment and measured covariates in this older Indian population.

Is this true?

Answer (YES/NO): YES